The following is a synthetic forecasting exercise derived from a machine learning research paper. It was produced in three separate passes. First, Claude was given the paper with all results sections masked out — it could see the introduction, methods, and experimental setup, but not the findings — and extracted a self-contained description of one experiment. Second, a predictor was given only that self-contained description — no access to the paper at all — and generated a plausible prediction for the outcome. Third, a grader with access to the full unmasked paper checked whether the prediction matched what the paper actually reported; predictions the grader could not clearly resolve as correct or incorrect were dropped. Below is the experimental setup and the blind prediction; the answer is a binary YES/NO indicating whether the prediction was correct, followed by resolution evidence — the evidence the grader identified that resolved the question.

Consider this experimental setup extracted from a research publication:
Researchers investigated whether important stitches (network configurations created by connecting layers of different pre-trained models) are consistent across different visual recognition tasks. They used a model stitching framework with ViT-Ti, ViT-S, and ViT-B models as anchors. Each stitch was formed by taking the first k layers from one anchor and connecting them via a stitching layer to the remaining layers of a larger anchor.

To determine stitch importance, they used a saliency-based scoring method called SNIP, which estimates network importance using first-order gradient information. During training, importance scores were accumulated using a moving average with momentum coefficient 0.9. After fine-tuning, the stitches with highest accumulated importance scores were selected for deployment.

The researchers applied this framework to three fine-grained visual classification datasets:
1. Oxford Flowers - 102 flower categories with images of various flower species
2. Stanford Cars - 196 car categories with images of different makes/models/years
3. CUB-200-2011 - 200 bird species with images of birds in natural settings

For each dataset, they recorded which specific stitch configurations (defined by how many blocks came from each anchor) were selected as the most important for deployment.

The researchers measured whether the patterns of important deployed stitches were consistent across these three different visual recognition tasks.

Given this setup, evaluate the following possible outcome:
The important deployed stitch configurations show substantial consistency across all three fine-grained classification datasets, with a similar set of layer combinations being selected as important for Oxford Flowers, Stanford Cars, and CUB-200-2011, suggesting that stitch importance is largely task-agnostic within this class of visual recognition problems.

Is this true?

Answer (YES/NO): NO